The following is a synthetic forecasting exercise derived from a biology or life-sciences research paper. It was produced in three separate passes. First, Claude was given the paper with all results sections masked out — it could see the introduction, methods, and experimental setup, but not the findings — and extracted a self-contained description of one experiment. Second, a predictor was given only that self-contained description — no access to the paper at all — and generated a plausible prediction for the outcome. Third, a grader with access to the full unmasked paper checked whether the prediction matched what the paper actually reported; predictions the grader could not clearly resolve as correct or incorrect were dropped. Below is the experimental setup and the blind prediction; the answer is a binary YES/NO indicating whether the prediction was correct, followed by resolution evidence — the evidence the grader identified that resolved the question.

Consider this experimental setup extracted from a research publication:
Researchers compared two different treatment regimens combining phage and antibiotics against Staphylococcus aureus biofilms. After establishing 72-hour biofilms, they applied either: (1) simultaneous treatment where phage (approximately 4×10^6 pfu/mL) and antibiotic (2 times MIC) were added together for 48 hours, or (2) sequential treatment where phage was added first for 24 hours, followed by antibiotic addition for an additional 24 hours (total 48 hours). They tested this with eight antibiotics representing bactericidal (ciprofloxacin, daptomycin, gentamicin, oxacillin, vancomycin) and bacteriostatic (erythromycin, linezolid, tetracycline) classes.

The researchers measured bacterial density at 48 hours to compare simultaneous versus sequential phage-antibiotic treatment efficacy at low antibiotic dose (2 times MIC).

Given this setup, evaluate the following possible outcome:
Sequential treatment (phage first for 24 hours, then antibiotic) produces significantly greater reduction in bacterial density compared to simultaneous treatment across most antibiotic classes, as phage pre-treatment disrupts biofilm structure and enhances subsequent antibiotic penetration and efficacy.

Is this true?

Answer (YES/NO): NO